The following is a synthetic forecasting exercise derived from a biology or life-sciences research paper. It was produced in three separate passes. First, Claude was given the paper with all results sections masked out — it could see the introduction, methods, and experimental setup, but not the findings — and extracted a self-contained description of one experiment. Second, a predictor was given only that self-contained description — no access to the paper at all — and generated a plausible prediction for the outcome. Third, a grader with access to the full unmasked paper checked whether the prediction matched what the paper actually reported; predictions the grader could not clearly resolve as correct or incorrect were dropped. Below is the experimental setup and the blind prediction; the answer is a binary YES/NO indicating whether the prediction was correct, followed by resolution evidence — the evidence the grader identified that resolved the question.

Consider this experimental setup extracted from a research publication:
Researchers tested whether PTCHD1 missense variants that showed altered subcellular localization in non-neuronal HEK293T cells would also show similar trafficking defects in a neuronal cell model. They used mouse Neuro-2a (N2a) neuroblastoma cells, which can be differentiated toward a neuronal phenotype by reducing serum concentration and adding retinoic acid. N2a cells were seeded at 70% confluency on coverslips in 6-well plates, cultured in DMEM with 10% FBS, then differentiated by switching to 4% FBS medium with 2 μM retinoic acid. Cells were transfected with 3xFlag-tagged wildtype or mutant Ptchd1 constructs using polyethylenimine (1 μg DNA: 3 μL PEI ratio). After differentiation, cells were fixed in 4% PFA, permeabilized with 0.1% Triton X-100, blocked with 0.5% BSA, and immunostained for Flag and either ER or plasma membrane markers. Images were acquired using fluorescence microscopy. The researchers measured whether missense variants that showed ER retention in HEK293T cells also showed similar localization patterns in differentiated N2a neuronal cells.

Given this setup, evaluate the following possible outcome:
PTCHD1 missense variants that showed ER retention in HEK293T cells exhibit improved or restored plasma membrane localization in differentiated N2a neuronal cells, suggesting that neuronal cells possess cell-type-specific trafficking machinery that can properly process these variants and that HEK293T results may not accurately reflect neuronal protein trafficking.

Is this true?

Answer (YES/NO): NO